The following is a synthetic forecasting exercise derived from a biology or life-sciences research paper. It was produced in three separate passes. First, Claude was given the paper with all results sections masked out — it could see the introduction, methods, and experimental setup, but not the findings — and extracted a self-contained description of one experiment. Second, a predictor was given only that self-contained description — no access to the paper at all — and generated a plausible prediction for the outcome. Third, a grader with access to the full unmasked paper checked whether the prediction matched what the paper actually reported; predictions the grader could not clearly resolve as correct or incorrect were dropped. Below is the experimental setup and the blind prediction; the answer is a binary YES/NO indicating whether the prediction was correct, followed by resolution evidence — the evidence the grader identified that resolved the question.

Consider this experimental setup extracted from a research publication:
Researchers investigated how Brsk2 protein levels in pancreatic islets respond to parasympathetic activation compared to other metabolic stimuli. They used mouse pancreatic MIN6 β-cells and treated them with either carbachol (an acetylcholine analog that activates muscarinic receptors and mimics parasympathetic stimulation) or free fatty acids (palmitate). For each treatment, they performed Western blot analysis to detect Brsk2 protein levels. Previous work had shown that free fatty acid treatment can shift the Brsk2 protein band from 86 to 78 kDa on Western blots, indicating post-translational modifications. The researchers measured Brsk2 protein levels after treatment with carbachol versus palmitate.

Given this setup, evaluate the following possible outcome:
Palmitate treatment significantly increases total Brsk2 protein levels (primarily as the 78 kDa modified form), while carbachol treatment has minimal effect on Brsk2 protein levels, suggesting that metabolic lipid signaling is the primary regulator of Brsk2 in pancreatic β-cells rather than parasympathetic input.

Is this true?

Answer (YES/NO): NO